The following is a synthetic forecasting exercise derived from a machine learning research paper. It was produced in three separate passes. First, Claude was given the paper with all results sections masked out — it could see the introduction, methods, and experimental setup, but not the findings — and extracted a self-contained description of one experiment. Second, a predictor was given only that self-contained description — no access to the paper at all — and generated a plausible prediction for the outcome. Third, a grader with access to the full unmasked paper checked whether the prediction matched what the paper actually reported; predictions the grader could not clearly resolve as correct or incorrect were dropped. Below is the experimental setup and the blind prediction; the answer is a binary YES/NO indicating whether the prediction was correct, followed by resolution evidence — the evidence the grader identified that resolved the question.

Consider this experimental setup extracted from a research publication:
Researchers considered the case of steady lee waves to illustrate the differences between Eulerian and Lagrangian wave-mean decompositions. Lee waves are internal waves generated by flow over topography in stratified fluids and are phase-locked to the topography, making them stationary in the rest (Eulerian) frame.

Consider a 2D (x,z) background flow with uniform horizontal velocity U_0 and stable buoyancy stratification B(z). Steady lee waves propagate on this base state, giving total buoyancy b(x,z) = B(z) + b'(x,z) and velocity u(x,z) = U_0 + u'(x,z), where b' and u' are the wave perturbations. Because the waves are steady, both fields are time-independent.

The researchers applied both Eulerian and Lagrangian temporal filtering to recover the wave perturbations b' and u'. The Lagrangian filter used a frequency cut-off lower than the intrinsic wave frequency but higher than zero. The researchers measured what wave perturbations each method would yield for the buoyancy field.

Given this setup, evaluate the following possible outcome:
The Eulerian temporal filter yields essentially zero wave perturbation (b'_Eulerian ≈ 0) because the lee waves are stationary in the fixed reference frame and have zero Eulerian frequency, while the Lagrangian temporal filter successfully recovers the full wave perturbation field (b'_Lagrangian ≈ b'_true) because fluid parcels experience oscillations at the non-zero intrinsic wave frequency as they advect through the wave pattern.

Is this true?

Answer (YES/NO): NO